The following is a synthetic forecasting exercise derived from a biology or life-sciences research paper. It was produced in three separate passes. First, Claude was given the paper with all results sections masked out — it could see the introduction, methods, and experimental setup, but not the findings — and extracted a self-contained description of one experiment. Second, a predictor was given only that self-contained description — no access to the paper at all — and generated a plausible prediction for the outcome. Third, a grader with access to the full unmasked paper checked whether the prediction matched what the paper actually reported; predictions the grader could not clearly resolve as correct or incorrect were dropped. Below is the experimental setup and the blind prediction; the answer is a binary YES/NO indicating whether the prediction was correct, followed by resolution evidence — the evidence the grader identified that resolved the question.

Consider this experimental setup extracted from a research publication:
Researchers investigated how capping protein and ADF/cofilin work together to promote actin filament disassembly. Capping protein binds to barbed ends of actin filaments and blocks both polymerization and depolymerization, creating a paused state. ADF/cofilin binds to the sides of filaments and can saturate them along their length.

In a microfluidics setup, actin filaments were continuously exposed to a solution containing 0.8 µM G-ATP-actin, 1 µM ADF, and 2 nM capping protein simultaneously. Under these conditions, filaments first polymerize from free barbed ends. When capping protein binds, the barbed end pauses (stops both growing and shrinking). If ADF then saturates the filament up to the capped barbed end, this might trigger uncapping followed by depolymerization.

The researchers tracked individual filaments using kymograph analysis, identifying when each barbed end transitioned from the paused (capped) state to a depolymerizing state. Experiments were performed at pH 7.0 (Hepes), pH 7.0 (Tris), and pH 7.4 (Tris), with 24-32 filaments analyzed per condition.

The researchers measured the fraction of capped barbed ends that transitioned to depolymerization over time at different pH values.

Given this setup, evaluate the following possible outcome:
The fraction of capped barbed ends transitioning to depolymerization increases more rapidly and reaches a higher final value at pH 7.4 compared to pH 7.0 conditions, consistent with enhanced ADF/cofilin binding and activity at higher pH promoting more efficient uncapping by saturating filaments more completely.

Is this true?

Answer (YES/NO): NO